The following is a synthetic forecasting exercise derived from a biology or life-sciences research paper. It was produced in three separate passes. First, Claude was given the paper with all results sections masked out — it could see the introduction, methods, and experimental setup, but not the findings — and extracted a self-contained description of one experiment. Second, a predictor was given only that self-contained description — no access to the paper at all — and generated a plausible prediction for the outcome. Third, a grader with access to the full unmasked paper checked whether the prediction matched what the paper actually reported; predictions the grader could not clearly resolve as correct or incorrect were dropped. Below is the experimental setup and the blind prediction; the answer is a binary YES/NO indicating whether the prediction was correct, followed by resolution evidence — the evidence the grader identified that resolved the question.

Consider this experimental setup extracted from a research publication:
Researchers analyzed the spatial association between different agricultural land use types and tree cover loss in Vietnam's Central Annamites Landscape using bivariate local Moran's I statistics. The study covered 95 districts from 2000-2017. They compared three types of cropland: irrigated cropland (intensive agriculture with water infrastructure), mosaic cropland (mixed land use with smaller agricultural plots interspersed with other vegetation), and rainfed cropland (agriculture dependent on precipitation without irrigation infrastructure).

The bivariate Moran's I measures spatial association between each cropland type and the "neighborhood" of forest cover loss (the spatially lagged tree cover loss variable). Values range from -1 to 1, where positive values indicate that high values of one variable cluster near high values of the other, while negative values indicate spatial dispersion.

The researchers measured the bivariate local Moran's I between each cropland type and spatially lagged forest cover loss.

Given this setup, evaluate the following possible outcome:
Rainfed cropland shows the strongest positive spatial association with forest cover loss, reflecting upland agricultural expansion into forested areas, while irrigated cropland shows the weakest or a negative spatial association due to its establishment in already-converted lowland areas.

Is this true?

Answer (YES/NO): NO